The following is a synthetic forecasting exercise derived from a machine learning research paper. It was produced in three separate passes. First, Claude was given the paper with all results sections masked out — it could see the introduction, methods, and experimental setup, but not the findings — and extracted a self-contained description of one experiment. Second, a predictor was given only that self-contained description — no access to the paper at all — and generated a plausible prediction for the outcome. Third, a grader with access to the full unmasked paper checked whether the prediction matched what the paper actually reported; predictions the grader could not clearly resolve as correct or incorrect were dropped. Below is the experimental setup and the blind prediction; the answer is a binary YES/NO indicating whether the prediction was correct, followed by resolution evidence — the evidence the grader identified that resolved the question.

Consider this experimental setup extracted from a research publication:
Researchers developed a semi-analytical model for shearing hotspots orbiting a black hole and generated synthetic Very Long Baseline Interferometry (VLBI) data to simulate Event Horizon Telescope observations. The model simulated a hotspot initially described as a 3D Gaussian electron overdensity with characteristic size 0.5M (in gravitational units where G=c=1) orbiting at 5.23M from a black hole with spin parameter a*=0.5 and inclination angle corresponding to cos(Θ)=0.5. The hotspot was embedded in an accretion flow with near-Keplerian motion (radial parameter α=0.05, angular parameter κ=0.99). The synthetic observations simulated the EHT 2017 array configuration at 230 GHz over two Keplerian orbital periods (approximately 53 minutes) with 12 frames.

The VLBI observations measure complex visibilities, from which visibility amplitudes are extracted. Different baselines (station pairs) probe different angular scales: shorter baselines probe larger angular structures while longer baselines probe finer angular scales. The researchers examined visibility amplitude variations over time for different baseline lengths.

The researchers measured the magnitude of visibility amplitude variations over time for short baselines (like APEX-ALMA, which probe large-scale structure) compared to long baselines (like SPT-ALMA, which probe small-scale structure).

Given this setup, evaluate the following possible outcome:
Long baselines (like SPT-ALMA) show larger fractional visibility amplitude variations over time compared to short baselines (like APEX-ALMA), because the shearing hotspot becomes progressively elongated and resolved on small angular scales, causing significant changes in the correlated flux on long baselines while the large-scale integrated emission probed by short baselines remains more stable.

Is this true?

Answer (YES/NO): YES